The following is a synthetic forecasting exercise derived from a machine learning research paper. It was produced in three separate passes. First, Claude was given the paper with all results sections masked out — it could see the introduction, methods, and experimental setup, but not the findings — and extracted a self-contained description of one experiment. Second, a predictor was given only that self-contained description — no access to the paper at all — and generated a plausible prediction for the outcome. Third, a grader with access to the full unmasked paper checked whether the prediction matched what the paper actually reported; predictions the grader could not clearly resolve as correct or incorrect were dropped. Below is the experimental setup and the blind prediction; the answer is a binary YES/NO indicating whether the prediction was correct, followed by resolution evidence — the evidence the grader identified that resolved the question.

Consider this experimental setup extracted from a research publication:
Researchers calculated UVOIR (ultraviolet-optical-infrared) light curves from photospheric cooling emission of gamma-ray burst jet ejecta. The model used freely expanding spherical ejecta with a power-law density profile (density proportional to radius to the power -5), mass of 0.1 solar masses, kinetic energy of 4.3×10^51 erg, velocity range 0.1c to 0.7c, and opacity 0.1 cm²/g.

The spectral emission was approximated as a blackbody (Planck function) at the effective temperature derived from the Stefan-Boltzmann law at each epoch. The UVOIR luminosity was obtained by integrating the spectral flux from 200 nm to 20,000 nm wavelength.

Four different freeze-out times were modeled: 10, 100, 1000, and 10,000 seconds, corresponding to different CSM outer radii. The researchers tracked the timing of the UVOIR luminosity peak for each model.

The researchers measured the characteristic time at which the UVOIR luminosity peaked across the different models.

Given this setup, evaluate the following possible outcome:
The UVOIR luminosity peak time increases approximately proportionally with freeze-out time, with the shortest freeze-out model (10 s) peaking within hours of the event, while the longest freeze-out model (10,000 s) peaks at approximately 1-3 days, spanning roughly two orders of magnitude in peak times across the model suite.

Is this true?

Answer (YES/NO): NO